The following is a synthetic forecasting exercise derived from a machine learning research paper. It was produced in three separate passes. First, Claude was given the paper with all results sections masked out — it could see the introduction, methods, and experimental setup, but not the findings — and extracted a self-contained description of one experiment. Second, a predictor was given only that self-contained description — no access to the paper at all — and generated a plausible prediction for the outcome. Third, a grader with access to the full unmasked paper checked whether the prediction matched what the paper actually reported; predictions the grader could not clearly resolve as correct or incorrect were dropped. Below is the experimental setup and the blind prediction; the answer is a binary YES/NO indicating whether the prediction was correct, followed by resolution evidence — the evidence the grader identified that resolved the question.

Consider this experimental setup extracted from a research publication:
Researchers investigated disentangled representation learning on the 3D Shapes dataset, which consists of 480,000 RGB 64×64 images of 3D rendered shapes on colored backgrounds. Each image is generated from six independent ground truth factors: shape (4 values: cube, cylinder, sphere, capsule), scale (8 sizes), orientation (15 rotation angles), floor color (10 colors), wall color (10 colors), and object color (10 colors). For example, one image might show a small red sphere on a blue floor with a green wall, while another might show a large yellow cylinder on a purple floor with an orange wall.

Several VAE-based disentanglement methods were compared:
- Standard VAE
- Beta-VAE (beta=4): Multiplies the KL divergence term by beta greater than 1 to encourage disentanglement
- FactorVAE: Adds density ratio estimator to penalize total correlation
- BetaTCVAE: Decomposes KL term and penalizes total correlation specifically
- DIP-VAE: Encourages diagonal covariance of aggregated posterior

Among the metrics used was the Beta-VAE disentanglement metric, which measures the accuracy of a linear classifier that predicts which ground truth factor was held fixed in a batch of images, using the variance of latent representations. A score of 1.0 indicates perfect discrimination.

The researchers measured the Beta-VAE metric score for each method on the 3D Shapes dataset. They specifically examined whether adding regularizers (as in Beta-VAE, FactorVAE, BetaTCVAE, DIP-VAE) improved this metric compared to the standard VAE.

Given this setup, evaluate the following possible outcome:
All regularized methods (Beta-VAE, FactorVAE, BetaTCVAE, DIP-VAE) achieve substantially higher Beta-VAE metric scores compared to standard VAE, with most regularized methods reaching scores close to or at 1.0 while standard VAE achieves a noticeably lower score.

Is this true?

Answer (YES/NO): YES